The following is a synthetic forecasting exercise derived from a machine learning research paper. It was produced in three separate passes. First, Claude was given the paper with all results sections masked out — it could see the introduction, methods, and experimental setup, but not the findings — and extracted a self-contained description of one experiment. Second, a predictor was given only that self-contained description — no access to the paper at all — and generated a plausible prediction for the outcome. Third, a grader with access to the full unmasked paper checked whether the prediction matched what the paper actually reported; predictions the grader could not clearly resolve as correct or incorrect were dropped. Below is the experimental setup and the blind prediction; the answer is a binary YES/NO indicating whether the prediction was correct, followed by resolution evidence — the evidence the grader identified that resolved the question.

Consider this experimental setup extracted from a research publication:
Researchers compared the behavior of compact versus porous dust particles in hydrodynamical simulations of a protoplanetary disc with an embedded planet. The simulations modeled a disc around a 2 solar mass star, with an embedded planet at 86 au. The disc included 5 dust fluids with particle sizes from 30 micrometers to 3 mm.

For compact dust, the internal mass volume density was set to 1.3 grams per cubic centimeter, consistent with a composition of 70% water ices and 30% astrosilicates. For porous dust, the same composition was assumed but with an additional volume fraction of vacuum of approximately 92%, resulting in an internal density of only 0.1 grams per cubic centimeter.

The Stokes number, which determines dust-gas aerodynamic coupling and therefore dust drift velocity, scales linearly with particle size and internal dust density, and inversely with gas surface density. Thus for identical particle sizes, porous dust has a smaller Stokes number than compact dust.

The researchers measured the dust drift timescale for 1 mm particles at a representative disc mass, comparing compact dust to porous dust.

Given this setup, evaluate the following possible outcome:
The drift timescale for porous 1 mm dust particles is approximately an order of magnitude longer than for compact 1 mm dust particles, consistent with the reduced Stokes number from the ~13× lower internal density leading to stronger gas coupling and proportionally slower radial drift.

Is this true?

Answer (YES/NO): YES